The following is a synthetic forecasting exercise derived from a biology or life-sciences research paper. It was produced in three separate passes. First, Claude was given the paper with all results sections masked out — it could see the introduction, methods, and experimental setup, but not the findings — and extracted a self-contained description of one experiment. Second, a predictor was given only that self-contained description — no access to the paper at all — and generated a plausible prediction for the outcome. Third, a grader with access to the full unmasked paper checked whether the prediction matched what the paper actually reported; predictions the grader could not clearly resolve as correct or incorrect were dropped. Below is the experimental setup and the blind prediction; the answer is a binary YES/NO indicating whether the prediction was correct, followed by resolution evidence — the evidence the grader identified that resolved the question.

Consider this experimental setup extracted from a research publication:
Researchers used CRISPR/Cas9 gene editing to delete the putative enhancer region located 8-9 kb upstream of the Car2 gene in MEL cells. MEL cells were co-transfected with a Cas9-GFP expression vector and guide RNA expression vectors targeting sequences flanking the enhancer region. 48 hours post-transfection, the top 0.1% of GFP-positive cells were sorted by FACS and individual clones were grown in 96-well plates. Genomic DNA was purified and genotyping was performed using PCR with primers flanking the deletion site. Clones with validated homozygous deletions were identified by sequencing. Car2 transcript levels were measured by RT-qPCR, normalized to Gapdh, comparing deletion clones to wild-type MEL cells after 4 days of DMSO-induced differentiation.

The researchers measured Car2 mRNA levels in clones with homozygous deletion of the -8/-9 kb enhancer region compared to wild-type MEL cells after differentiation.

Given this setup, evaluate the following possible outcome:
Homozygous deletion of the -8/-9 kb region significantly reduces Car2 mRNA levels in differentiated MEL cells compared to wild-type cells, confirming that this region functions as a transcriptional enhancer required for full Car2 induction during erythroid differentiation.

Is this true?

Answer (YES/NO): YES